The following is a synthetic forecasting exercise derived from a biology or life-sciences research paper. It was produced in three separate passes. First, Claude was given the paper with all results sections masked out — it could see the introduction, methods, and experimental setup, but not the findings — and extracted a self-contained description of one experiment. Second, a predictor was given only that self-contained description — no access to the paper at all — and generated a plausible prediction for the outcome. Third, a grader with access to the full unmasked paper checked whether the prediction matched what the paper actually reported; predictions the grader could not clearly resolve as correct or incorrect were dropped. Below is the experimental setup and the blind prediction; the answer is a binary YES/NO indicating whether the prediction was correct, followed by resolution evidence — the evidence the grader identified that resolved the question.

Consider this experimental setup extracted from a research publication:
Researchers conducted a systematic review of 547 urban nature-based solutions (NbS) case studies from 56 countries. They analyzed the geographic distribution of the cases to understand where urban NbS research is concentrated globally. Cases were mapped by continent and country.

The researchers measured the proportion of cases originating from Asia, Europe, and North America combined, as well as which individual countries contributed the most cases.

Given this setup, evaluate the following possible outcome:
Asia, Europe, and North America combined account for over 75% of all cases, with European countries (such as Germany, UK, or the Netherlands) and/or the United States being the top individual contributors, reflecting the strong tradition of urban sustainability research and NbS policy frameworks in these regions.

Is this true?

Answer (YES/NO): NO